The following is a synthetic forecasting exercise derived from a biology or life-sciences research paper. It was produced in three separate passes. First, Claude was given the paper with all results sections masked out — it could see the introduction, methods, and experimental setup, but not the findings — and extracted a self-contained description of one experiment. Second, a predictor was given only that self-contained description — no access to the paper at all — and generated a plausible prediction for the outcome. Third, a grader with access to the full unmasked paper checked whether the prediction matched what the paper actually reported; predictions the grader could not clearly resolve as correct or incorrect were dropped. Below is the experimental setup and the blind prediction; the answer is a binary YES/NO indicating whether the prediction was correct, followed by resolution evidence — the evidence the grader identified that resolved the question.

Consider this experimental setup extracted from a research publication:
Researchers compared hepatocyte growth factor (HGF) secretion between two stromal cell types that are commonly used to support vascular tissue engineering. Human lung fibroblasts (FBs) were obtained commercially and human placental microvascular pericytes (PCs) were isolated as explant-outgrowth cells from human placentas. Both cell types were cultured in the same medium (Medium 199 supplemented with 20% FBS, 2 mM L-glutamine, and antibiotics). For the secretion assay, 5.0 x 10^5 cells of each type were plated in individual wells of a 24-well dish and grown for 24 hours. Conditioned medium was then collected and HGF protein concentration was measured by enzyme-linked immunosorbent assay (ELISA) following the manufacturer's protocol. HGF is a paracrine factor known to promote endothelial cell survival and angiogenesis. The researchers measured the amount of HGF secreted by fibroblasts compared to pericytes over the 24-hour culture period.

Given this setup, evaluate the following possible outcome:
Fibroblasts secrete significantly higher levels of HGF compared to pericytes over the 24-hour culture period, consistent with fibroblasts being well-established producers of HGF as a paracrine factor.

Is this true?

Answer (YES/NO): YES